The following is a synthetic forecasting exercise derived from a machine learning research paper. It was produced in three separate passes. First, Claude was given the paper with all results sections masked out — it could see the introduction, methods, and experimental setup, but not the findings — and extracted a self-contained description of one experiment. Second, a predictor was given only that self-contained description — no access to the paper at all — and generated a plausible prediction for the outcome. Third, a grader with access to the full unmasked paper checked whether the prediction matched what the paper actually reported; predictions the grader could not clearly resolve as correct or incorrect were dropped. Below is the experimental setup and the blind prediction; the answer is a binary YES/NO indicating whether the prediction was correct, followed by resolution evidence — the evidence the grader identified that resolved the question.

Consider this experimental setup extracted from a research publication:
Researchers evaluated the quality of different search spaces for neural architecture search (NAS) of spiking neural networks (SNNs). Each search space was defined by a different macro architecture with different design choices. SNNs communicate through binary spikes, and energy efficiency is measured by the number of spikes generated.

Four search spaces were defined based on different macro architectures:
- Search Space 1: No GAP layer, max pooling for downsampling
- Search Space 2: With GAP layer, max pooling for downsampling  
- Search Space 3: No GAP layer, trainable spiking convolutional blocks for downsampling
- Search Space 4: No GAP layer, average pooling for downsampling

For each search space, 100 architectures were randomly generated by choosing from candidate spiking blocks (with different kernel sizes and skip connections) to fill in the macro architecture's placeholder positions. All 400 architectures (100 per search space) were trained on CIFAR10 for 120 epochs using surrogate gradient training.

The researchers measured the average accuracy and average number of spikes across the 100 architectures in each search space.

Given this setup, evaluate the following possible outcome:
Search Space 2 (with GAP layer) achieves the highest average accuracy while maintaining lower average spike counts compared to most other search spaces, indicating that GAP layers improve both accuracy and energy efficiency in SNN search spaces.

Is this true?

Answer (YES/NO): NO